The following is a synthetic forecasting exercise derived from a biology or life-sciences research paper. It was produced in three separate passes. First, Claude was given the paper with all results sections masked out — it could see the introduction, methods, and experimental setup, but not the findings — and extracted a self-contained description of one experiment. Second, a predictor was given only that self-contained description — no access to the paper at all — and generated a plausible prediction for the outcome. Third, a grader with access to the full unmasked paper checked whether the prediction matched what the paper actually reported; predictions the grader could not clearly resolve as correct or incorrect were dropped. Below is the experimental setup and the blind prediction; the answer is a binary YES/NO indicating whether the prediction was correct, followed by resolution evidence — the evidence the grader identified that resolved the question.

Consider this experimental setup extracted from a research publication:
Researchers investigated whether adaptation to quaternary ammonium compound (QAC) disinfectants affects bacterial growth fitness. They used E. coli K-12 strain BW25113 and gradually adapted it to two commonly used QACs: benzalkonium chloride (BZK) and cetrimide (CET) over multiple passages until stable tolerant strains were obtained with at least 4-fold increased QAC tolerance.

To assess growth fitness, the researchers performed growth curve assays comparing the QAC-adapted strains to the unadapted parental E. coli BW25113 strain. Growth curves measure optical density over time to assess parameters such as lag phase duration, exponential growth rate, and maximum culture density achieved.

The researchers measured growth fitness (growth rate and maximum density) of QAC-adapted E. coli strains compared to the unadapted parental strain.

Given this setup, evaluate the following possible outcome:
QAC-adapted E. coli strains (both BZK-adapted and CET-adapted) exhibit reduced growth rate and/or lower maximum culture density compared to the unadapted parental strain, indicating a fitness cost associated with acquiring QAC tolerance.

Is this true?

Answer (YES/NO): YES